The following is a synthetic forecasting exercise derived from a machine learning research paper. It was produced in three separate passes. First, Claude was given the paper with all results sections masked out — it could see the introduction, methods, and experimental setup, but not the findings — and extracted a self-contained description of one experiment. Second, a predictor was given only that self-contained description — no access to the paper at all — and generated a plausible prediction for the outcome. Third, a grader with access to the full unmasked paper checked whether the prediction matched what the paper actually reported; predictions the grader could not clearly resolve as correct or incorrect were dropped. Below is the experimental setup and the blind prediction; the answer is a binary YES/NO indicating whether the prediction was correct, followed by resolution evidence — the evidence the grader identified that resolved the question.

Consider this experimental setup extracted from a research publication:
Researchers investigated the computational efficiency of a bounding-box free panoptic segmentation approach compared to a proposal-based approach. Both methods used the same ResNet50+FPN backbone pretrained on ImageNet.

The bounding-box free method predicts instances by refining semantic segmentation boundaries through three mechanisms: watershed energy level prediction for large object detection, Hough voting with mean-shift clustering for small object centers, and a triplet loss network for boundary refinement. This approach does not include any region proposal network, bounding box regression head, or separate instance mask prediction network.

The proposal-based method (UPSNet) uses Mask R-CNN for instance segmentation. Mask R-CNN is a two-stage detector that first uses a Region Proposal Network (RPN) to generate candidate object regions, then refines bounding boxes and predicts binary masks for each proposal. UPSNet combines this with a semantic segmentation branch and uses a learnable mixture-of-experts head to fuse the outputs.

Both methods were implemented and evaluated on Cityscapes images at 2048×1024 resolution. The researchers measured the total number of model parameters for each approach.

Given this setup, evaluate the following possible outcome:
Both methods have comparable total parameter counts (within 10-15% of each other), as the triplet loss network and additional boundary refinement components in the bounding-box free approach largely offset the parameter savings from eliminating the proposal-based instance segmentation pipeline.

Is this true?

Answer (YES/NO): NO